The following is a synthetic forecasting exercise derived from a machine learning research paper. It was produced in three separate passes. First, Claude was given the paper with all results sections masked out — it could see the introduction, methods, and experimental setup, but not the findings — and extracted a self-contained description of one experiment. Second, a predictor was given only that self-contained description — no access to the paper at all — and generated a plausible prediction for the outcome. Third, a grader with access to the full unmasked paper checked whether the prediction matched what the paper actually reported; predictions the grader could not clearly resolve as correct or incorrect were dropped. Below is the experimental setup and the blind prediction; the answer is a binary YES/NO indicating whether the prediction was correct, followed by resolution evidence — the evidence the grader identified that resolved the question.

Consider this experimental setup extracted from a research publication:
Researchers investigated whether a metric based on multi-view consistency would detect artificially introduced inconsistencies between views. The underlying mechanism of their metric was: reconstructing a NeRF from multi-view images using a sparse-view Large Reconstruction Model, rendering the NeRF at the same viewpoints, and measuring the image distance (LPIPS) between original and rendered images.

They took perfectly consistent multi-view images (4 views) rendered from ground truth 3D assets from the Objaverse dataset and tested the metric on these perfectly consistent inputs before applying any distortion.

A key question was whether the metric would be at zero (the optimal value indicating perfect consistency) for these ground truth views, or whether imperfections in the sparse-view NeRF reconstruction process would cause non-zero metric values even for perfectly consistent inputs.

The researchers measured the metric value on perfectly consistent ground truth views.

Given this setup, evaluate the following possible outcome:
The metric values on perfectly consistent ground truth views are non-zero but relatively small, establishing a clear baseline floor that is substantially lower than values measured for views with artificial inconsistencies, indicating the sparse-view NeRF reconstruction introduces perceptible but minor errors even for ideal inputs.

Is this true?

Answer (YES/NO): YES